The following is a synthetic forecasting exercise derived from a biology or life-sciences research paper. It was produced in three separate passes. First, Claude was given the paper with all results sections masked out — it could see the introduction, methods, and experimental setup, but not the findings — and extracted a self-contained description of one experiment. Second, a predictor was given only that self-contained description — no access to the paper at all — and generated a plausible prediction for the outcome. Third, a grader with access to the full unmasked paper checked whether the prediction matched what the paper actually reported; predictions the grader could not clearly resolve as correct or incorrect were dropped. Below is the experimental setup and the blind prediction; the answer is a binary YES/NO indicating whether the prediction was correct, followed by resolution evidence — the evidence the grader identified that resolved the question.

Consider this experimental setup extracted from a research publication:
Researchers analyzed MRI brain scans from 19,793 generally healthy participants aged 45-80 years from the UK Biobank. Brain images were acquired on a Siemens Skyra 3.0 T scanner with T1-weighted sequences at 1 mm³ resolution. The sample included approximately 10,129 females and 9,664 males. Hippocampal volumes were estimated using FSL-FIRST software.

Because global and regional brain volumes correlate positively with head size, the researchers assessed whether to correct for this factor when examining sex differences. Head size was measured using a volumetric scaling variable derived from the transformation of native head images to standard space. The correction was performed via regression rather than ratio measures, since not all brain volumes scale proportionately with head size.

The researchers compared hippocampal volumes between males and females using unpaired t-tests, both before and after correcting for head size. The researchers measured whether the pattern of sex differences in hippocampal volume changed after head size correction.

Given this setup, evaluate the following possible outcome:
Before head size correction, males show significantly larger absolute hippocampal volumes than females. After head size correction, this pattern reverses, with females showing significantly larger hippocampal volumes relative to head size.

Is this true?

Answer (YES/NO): NO